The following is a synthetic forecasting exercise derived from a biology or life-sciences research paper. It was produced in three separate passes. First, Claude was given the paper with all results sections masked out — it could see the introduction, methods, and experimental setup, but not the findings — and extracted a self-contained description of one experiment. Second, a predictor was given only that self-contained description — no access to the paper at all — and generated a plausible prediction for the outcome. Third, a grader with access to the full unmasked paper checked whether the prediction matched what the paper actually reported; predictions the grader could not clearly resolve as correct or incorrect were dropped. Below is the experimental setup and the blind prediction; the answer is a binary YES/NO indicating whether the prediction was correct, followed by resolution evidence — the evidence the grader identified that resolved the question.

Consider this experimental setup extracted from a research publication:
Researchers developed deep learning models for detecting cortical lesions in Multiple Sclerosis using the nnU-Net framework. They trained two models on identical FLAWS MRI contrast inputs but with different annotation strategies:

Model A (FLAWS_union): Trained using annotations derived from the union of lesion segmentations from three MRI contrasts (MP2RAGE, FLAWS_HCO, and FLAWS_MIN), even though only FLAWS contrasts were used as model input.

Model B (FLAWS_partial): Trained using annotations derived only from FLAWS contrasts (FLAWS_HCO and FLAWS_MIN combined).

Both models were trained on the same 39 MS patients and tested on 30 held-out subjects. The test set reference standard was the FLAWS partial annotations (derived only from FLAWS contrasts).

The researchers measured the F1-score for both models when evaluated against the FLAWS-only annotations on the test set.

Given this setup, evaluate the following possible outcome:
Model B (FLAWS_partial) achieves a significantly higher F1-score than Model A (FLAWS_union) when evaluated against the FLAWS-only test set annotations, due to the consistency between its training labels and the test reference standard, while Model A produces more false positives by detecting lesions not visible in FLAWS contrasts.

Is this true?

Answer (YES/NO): NO